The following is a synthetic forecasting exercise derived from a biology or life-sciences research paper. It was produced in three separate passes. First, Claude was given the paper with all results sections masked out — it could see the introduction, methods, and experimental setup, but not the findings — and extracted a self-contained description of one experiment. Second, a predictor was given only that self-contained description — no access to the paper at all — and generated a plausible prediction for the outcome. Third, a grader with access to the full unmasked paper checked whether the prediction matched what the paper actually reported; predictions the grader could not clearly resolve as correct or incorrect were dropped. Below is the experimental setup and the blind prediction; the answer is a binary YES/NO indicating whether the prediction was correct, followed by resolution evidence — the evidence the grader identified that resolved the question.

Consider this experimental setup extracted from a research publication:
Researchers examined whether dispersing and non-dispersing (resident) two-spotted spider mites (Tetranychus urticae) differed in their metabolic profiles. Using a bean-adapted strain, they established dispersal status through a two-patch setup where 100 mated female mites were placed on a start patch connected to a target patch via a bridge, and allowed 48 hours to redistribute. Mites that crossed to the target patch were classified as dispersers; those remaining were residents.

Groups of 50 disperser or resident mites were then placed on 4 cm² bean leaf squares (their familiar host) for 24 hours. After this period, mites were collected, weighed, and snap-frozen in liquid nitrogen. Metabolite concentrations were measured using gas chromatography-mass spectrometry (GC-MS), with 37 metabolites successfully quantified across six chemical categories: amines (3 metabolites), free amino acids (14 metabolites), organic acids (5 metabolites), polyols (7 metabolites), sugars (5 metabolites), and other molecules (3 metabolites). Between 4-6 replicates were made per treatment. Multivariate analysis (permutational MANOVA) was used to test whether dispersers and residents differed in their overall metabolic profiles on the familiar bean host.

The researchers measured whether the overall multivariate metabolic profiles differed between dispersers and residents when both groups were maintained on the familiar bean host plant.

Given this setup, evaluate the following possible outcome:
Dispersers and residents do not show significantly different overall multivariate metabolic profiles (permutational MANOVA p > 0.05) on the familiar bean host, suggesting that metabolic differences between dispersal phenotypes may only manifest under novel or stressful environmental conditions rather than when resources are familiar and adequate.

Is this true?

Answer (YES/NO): NO